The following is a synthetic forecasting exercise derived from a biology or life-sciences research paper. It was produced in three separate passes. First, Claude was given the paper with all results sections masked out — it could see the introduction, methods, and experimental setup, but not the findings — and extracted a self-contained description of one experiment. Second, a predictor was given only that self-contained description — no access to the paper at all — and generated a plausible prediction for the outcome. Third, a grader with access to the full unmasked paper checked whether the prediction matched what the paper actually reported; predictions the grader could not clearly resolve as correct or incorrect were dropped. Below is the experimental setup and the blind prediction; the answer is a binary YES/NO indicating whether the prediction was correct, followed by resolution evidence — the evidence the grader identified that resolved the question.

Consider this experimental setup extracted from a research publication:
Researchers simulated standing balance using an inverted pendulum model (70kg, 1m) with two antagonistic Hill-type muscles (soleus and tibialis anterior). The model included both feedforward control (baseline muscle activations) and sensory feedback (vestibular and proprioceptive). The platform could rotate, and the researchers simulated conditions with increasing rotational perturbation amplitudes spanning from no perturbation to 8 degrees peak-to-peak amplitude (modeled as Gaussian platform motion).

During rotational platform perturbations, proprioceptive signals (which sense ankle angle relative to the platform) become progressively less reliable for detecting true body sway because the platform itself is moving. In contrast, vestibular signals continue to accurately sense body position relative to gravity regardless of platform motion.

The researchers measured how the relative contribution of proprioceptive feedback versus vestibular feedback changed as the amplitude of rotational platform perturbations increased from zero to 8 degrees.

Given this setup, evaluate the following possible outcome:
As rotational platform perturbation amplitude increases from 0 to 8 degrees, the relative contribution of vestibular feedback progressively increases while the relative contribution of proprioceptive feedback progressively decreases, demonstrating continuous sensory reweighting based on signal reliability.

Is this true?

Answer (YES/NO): YES